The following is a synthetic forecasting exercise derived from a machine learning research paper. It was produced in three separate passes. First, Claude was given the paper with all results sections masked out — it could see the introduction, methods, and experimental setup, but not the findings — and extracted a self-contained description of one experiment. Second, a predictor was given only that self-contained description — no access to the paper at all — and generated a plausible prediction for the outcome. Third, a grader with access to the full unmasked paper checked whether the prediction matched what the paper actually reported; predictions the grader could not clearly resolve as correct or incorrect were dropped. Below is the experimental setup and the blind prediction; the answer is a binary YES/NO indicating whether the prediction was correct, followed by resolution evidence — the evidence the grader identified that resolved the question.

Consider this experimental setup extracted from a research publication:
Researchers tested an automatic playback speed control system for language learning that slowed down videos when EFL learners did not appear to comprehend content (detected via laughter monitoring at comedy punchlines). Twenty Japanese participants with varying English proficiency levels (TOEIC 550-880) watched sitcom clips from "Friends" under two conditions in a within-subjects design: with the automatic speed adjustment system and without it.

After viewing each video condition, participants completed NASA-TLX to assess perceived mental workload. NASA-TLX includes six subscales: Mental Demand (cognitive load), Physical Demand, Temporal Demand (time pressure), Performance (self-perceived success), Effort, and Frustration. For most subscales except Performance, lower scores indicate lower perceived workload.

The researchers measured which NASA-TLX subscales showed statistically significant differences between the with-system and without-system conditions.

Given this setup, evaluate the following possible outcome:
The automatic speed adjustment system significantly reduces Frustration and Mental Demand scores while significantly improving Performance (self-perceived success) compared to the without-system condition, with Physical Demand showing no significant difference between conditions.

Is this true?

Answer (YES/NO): NO